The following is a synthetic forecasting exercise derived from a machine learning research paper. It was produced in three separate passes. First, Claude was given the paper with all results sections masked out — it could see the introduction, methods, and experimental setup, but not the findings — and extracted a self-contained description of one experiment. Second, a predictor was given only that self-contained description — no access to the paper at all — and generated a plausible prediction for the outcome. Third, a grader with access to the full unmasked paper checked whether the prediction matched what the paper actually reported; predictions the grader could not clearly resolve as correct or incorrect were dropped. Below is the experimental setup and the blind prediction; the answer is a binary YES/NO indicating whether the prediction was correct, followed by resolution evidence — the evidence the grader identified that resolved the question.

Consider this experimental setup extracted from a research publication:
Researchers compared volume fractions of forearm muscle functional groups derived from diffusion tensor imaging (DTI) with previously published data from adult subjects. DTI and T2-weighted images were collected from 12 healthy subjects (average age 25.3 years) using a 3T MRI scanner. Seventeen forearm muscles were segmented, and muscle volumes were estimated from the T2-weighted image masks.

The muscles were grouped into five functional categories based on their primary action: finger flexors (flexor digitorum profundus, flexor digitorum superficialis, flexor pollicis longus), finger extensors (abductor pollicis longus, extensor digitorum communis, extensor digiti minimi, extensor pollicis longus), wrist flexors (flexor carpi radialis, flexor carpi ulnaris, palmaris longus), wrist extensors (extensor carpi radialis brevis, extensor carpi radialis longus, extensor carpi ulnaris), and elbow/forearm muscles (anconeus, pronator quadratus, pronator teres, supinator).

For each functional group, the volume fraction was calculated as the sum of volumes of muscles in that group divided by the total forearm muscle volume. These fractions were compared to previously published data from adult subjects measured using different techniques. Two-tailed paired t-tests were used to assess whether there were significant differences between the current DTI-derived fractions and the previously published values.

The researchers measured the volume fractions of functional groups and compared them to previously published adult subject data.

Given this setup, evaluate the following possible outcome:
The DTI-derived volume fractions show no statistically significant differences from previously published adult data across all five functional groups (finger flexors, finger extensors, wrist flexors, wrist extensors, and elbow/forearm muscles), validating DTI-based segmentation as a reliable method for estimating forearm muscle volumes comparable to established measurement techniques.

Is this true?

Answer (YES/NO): YES